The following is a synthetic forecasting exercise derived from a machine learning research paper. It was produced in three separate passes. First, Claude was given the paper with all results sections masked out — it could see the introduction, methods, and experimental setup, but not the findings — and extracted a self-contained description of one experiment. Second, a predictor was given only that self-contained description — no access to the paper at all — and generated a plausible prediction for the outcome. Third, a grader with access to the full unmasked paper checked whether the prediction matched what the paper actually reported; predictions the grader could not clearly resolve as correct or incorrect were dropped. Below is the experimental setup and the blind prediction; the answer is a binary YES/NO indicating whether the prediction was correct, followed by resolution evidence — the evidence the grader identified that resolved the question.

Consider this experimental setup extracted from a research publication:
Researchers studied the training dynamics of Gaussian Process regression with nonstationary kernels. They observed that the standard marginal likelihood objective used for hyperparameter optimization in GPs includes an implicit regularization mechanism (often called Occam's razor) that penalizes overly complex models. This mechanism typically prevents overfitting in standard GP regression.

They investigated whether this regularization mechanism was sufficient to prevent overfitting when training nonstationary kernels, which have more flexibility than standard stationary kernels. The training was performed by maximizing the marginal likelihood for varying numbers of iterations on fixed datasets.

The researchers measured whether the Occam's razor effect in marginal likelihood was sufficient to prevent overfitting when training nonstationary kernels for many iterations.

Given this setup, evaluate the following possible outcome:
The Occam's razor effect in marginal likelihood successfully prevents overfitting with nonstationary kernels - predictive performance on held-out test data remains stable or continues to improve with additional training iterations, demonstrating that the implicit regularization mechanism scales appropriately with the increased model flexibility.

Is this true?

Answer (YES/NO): NO